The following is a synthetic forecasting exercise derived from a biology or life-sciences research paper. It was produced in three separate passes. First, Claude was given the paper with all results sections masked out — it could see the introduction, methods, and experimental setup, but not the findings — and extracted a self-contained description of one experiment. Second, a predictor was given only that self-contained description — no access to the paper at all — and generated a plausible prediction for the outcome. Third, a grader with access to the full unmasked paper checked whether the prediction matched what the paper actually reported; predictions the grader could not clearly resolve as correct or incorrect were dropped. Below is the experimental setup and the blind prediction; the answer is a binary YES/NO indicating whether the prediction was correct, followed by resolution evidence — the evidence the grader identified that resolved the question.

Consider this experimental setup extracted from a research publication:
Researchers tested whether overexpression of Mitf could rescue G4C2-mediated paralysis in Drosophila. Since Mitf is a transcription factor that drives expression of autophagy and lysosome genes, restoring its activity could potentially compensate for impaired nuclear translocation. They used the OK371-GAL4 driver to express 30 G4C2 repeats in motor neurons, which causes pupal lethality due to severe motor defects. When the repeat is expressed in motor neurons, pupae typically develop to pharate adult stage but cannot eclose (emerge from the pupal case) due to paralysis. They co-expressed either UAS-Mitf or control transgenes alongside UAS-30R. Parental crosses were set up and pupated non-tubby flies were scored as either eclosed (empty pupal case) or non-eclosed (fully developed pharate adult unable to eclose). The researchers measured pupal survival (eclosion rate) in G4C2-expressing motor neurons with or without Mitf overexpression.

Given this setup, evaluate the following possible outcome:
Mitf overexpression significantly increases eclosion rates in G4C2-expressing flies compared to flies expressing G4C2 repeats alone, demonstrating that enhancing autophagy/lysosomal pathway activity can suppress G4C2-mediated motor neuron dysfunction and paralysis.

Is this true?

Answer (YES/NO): YES